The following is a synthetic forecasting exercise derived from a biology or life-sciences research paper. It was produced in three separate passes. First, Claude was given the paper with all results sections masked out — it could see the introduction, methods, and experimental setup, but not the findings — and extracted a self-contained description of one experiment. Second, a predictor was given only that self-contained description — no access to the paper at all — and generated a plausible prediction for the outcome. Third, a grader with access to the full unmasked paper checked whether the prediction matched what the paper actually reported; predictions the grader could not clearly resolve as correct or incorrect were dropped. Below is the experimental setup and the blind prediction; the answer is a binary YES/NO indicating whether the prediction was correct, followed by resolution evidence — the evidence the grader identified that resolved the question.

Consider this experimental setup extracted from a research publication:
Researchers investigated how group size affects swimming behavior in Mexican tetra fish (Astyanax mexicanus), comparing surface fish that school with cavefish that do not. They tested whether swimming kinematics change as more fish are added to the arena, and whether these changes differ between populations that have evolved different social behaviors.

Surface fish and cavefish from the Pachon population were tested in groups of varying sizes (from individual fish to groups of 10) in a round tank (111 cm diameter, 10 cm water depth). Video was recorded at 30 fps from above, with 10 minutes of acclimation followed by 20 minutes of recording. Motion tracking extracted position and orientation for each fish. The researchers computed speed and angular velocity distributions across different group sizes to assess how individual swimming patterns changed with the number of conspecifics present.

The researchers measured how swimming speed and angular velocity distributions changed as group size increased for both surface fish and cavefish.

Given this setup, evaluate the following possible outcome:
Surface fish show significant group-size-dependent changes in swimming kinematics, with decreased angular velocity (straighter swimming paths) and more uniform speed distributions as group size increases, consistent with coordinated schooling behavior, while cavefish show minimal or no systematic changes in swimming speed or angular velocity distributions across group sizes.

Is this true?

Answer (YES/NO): NO